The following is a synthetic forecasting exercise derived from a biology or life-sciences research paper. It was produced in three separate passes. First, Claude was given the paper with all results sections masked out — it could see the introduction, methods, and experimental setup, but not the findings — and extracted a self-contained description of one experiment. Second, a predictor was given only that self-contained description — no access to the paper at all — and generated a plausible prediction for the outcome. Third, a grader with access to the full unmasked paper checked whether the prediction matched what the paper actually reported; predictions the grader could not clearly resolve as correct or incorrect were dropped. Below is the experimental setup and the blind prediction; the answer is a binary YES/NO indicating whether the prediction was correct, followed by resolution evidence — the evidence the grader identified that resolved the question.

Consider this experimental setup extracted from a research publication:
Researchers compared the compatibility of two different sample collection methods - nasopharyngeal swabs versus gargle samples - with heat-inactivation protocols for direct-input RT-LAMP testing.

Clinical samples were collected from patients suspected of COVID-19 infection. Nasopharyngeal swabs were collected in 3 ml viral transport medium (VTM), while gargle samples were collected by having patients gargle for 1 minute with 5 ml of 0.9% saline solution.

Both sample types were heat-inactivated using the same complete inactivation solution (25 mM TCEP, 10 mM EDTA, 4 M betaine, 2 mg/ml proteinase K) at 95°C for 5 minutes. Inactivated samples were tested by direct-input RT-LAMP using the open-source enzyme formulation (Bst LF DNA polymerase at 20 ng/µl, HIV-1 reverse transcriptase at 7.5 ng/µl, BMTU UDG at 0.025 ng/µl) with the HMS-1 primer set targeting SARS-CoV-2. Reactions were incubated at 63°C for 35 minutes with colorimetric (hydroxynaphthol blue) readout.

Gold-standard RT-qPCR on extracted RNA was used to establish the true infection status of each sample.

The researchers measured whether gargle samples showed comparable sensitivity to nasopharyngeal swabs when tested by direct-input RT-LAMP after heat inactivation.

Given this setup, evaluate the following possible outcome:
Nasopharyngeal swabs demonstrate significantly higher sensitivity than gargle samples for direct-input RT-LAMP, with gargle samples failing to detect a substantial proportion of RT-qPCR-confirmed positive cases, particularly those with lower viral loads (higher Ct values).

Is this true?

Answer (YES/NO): NO